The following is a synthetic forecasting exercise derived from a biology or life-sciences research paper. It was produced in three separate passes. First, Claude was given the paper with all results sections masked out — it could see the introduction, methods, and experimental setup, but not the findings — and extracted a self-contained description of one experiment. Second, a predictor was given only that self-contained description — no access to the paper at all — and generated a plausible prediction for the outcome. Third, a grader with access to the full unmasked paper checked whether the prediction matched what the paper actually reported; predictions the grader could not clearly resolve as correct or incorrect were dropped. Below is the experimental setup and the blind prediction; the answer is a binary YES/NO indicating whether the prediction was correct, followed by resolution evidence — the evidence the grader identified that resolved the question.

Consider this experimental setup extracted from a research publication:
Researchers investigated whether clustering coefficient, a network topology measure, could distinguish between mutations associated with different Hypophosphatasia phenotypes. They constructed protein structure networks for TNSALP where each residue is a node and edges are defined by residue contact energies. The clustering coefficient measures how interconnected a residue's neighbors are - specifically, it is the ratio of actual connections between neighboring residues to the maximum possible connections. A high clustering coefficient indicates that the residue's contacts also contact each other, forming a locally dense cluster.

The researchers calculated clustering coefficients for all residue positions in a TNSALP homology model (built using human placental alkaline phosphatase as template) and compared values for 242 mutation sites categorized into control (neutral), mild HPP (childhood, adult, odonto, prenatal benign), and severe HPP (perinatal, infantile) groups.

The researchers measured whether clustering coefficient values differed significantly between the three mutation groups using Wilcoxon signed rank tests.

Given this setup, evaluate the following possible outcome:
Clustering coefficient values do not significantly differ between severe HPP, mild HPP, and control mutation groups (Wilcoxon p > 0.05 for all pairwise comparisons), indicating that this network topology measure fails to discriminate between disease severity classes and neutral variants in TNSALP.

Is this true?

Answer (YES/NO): YES